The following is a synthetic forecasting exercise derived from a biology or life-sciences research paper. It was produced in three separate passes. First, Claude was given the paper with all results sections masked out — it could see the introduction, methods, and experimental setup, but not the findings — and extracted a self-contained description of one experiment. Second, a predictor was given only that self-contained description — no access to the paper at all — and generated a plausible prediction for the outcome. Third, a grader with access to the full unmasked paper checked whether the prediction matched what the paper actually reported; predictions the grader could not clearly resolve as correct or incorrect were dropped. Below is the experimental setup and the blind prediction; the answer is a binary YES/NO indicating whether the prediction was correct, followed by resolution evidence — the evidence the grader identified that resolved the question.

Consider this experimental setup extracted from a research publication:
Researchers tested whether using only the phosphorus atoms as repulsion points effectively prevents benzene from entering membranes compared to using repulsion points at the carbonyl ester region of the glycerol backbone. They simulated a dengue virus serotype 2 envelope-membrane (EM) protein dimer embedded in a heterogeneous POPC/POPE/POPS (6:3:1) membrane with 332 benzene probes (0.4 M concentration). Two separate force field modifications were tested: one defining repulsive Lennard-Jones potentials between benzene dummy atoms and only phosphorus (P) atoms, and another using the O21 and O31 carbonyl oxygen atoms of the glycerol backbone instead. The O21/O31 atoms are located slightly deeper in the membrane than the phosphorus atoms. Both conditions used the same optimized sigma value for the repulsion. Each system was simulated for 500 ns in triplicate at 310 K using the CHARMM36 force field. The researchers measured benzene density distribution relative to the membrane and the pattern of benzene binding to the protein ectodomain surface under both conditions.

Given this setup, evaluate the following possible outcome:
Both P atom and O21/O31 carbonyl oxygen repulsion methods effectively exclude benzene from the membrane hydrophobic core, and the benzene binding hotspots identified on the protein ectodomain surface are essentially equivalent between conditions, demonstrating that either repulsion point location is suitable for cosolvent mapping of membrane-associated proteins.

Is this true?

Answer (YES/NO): NO